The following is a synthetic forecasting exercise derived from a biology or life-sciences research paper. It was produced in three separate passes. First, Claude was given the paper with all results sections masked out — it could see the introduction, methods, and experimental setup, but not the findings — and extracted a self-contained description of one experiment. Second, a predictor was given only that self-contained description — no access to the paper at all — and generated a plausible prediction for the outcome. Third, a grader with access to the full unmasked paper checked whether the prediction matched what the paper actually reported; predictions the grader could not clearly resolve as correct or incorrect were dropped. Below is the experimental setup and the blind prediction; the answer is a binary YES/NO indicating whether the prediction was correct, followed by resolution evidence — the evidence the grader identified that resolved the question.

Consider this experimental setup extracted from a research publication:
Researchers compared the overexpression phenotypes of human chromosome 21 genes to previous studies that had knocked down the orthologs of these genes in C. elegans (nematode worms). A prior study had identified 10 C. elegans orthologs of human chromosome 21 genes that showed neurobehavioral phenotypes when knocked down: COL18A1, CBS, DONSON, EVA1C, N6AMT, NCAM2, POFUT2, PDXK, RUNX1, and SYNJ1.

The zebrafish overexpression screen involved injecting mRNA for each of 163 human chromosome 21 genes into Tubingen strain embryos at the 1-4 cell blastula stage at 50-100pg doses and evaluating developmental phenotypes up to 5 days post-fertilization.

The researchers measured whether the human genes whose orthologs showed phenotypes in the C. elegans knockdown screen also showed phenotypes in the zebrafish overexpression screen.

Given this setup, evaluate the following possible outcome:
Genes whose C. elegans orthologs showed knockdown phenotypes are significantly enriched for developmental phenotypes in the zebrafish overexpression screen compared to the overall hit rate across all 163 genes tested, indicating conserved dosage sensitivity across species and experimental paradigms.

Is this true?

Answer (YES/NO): NO